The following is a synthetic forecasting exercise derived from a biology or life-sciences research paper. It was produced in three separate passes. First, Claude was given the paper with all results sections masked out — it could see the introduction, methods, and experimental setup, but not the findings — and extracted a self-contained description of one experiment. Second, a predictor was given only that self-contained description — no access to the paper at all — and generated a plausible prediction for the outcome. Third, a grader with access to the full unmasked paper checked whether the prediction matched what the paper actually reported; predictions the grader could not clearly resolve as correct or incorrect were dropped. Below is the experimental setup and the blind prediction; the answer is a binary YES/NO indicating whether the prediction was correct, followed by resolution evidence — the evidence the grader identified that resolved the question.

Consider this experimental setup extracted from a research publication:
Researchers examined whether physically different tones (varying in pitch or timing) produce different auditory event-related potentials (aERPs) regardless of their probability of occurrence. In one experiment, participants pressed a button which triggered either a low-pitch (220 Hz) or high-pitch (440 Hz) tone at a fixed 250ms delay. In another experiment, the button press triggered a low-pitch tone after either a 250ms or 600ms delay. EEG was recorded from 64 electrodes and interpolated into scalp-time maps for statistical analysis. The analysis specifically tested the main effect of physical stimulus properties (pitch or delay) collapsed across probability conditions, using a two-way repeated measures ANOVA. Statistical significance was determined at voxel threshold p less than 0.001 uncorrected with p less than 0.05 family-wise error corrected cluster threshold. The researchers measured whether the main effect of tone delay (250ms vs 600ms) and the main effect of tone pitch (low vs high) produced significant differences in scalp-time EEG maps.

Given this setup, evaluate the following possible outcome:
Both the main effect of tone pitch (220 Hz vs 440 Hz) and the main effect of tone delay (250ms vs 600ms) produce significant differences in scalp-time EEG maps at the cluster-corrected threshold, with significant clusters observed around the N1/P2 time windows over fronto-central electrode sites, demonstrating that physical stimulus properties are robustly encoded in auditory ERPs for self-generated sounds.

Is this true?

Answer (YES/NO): NO